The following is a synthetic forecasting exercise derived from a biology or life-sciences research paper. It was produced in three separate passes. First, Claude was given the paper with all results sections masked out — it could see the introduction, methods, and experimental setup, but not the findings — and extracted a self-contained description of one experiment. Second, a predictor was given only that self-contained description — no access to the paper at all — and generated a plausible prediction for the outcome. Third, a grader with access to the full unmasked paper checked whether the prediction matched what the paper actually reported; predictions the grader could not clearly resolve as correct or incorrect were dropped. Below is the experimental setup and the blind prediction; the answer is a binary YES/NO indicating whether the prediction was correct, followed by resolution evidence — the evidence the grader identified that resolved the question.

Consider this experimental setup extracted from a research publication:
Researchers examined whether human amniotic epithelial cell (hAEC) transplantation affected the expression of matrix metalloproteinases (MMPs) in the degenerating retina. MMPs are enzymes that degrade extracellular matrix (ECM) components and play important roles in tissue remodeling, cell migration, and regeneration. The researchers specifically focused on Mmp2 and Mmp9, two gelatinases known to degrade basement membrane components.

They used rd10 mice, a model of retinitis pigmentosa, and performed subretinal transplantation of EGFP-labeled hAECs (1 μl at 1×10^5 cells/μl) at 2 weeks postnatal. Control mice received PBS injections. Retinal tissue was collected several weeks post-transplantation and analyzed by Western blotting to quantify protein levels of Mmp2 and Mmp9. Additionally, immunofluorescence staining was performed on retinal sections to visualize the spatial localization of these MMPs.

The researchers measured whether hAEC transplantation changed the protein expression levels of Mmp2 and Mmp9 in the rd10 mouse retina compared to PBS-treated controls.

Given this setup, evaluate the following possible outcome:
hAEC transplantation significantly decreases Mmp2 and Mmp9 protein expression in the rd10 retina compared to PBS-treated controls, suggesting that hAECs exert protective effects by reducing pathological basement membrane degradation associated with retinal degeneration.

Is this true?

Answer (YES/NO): NO